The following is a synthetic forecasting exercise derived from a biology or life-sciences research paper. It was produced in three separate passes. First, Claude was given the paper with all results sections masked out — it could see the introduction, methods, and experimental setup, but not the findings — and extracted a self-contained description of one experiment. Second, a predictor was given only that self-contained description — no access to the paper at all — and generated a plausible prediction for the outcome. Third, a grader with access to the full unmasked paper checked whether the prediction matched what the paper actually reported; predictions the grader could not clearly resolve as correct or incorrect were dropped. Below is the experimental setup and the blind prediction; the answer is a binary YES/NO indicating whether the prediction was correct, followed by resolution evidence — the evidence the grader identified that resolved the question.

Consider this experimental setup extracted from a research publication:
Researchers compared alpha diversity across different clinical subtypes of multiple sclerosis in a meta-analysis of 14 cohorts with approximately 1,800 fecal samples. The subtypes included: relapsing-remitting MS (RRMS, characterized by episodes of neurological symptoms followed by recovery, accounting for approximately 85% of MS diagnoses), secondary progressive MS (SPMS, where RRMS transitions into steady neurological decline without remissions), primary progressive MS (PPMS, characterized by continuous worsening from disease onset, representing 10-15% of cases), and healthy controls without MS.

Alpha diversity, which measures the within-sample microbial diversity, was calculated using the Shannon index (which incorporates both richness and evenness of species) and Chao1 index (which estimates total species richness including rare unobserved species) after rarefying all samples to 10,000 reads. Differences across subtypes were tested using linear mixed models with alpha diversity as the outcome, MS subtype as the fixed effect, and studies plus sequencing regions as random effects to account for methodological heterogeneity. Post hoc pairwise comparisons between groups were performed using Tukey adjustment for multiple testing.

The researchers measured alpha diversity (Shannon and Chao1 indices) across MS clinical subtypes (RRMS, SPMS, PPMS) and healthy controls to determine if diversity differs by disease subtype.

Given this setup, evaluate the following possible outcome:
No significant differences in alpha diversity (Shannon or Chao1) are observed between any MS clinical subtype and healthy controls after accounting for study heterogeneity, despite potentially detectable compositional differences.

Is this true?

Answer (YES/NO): YES